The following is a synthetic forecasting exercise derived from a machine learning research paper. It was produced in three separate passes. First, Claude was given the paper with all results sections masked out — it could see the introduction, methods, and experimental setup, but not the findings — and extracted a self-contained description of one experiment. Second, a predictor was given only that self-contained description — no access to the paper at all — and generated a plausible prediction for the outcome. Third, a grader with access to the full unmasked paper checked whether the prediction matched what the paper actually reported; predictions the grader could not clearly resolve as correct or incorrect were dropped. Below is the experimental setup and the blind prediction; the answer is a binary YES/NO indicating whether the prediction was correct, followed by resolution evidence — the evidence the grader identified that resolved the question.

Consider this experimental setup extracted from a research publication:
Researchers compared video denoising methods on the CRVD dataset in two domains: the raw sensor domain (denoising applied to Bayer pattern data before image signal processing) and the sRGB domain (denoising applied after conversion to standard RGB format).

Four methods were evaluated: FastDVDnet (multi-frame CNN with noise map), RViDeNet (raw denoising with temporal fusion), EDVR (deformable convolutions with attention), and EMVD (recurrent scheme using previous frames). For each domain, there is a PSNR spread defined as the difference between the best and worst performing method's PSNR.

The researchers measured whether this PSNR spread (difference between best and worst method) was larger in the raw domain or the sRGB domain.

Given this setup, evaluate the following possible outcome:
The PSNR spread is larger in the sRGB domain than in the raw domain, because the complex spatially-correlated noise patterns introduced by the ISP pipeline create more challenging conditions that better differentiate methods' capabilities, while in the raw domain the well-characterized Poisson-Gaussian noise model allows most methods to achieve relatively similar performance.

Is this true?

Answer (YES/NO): YES